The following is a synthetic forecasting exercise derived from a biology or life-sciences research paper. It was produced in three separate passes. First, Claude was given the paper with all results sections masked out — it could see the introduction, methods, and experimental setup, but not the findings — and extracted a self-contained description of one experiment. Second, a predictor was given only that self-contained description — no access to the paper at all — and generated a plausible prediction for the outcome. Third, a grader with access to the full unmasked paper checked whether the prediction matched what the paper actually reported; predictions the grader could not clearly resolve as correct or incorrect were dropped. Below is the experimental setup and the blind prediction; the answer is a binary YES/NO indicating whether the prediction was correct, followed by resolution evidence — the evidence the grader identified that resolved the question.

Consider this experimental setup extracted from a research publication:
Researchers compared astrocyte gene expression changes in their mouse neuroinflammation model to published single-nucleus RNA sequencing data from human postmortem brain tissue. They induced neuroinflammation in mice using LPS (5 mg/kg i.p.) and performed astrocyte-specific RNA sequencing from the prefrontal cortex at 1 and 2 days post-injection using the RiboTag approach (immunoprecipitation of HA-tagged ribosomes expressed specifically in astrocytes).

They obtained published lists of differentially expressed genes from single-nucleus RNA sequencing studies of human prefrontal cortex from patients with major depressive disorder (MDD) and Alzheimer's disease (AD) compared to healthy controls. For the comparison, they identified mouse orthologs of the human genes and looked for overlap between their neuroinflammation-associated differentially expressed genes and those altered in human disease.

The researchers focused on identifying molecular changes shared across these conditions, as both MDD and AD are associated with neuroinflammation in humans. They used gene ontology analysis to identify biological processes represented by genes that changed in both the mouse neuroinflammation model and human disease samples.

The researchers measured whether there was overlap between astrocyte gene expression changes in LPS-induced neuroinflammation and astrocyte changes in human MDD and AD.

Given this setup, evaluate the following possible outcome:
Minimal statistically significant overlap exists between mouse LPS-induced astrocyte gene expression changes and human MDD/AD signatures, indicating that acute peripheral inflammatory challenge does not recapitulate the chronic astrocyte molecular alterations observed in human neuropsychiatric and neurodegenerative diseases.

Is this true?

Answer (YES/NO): NO